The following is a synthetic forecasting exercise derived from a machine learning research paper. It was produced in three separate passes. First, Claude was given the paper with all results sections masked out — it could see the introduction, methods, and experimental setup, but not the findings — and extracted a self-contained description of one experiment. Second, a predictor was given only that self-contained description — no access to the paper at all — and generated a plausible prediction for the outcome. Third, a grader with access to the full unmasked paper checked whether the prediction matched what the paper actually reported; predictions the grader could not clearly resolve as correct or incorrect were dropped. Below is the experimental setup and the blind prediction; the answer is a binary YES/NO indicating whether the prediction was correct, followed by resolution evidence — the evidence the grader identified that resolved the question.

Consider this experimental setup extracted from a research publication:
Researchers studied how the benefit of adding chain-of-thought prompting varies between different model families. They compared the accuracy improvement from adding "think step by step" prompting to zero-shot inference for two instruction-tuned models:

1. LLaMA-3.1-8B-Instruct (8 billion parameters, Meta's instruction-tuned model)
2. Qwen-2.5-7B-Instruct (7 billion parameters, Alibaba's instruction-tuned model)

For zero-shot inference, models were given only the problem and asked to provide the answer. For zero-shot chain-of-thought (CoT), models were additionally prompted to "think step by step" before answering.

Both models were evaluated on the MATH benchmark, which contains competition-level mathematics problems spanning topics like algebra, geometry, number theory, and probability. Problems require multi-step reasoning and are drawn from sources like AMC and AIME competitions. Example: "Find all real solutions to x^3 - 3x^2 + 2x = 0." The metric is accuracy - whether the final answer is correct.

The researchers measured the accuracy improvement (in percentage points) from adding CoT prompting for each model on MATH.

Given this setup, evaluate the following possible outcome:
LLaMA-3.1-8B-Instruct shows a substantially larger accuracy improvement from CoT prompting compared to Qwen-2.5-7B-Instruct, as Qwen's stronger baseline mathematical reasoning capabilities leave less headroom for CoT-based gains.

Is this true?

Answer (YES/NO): YES